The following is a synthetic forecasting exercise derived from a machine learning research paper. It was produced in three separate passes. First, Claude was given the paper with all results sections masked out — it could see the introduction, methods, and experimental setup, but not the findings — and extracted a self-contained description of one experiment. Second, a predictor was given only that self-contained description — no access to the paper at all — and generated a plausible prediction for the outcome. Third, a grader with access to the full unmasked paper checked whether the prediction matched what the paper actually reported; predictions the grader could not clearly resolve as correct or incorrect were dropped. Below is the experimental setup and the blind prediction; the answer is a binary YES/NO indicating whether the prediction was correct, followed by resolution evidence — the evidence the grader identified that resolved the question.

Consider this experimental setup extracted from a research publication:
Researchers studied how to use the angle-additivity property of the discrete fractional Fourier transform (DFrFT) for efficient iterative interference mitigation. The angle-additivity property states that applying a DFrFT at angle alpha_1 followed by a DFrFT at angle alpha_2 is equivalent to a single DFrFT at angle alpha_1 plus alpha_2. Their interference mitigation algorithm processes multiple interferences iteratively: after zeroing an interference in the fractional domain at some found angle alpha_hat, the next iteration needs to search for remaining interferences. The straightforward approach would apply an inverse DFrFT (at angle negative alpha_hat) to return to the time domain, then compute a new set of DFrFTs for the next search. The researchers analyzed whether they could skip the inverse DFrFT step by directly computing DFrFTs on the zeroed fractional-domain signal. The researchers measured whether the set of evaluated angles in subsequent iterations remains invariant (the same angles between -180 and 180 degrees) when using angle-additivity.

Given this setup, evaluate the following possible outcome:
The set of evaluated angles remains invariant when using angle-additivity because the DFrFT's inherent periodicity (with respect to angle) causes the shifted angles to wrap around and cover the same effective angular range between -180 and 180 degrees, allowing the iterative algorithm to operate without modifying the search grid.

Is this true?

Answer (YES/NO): YES